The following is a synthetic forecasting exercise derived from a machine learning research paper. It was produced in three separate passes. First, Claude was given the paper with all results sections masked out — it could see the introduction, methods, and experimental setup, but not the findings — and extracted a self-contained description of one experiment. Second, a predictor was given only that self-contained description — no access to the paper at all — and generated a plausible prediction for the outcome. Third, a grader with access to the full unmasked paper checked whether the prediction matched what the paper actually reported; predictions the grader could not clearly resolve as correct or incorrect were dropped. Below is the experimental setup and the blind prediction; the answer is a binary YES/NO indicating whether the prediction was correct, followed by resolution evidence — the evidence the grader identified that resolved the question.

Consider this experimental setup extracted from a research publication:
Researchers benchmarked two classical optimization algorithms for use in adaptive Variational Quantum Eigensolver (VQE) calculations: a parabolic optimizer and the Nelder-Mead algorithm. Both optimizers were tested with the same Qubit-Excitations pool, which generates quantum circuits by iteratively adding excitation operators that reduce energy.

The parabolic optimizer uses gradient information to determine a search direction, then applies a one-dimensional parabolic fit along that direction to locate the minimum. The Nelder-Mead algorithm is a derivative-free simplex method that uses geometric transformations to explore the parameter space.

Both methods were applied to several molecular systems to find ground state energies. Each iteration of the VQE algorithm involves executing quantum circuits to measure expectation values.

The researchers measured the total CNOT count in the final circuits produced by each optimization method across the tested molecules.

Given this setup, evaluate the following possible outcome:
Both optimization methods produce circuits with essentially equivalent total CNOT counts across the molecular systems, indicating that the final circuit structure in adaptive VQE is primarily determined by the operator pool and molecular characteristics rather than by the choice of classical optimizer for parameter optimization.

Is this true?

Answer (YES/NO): YES